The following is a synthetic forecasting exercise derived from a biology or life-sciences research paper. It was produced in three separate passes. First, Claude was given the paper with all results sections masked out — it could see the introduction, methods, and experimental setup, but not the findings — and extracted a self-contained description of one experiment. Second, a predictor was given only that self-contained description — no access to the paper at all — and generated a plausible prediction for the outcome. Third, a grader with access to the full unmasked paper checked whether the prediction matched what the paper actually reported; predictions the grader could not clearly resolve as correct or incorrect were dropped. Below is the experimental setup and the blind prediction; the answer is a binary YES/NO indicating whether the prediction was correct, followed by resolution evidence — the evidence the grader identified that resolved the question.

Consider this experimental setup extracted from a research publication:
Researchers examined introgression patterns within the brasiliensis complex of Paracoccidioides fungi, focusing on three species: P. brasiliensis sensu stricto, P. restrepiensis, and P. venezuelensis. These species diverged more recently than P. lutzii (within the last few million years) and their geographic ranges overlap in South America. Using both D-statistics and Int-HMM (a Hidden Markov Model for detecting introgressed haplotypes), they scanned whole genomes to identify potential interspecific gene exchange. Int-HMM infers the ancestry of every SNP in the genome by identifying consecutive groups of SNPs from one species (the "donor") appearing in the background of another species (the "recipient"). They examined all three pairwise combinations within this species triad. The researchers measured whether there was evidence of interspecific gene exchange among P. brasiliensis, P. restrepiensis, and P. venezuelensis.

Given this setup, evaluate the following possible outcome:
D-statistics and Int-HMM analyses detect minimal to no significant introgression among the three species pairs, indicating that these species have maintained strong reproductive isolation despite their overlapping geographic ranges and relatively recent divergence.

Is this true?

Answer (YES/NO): NO